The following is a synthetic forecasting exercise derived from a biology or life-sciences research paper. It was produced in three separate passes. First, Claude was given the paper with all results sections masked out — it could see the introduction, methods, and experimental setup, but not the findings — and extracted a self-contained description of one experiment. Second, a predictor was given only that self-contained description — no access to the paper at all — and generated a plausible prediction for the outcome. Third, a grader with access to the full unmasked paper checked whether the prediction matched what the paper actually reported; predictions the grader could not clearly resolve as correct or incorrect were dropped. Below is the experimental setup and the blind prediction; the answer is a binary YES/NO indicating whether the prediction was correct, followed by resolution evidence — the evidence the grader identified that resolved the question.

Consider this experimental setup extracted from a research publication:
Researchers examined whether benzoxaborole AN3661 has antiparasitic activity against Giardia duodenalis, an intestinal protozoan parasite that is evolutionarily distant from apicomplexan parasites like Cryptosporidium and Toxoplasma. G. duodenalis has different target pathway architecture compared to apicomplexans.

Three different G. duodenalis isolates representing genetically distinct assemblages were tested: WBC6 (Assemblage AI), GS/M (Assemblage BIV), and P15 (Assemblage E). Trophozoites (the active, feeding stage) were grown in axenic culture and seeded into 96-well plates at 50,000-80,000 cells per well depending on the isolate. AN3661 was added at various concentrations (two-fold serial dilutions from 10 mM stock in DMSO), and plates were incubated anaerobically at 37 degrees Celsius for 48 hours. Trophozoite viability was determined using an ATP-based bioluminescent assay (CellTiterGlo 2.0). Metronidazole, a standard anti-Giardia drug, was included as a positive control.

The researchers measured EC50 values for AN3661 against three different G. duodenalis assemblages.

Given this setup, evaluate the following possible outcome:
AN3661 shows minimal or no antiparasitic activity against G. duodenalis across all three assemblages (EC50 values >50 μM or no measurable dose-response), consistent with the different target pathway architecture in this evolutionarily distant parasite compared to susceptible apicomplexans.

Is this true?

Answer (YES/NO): NO